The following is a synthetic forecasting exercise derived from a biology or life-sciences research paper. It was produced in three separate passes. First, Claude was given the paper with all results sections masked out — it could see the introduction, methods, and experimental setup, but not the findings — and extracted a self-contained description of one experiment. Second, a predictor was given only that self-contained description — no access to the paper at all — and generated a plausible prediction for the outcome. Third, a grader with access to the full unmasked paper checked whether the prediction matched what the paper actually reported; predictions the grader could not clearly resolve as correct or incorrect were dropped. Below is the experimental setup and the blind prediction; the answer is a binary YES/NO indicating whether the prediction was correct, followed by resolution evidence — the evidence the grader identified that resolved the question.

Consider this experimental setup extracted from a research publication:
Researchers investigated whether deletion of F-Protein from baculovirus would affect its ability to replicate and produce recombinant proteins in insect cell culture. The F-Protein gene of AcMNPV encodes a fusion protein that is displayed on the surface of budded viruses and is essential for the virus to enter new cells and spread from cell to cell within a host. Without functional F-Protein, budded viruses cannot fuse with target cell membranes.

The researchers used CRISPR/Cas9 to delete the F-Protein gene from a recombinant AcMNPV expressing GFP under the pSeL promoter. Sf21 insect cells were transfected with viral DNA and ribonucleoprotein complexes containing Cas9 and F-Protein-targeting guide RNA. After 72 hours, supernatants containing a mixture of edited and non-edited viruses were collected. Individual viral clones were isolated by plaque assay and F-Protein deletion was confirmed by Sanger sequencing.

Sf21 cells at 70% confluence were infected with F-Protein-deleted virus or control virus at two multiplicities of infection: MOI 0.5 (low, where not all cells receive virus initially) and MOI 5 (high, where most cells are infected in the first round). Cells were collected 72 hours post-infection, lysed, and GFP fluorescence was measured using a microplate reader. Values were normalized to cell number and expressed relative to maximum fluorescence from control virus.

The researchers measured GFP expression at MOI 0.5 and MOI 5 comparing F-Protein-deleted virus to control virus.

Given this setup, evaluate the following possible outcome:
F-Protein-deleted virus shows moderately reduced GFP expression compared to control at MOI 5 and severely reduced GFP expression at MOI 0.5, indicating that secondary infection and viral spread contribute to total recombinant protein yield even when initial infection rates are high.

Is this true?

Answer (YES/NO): NO